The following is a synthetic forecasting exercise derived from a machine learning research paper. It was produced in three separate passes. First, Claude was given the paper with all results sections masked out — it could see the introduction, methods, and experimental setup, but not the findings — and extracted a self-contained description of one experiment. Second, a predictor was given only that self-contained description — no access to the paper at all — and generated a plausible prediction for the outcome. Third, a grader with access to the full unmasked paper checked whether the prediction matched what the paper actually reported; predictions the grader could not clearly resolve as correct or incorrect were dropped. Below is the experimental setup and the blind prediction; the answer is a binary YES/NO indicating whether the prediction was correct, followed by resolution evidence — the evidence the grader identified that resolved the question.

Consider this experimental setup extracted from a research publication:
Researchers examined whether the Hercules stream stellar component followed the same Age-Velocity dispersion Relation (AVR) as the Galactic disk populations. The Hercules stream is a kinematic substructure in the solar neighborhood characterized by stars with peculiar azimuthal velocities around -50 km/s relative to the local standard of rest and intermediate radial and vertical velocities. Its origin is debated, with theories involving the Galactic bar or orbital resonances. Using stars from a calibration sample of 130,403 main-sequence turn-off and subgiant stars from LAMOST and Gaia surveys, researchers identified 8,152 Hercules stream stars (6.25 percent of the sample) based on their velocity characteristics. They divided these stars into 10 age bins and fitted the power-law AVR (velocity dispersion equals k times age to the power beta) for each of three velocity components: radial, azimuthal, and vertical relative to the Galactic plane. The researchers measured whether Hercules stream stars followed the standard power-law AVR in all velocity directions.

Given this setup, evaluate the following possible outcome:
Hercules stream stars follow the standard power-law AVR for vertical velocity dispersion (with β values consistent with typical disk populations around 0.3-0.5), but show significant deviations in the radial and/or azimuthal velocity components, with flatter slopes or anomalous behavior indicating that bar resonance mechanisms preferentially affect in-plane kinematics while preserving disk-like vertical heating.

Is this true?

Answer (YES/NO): YES